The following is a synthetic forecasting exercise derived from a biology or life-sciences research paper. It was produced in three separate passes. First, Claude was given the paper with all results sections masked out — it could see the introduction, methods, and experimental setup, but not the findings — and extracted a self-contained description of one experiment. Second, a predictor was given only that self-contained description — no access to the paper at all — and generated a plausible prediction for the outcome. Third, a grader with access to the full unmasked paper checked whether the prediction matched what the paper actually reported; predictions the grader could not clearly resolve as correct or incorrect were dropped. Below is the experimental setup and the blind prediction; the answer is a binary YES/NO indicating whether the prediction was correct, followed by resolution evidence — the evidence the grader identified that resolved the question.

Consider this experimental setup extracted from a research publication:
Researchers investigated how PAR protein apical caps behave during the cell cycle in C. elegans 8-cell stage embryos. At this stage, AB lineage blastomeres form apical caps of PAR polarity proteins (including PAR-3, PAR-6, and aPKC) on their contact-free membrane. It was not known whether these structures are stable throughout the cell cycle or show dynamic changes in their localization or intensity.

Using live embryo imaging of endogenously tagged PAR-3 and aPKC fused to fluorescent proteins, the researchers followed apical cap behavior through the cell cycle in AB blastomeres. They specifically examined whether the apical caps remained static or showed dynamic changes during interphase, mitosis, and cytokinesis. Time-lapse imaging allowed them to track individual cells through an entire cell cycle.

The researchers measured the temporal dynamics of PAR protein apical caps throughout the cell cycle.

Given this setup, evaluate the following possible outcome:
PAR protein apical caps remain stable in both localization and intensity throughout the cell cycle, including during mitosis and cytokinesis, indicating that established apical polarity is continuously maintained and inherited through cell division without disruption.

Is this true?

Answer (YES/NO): NO